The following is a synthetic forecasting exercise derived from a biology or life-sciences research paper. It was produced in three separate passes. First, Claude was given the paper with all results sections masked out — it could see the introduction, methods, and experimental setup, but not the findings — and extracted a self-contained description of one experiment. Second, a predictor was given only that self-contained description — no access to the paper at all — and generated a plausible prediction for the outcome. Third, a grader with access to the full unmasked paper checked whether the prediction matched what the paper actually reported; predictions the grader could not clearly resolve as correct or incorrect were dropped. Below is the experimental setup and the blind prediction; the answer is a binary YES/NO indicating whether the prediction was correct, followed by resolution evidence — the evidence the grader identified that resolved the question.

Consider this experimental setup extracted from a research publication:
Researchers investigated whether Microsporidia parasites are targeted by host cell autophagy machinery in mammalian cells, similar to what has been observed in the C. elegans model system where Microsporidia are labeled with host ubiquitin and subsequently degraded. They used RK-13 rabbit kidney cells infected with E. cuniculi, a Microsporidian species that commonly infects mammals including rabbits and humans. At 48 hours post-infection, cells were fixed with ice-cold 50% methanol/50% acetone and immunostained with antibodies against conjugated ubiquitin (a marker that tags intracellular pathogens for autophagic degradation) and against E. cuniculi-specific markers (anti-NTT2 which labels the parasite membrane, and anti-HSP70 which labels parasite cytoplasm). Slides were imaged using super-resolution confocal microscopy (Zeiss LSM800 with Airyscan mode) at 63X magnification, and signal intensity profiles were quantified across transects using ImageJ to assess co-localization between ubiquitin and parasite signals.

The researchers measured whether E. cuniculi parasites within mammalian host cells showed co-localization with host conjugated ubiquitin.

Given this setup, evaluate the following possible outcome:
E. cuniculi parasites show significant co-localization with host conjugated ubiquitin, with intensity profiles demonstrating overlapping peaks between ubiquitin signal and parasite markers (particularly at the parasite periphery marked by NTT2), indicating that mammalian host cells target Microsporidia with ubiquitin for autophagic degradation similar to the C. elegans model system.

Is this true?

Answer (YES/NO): YES